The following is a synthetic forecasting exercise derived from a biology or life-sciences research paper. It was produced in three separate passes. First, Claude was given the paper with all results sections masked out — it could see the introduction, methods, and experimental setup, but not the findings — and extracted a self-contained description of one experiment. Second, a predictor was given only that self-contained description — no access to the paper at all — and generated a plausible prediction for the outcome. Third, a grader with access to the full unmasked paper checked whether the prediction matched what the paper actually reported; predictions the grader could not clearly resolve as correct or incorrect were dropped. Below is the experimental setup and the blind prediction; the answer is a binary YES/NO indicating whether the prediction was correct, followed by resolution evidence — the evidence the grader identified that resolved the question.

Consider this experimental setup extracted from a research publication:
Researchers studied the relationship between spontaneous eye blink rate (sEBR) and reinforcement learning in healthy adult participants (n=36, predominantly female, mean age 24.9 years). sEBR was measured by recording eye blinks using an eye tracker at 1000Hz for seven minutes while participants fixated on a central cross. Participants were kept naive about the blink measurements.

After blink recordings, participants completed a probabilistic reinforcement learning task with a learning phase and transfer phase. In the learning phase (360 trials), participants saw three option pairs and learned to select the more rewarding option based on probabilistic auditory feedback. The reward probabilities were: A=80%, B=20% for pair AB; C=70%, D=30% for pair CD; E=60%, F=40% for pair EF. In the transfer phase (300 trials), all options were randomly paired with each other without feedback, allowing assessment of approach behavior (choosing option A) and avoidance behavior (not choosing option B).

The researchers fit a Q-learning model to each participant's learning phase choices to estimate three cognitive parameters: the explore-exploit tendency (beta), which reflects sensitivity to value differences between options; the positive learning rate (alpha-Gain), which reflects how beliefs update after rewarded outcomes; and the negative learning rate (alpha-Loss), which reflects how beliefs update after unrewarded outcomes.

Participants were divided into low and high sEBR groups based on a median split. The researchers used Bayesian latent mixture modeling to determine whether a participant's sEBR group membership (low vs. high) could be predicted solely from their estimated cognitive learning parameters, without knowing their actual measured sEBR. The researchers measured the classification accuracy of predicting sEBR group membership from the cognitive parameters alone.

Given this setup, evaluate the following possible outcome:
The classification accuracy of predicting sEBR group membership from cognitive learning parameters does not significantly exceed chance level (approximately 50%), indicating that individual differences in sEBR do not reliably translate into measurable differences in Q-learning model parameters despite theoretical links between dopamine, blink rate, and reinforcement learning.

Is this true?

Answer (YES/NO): NO